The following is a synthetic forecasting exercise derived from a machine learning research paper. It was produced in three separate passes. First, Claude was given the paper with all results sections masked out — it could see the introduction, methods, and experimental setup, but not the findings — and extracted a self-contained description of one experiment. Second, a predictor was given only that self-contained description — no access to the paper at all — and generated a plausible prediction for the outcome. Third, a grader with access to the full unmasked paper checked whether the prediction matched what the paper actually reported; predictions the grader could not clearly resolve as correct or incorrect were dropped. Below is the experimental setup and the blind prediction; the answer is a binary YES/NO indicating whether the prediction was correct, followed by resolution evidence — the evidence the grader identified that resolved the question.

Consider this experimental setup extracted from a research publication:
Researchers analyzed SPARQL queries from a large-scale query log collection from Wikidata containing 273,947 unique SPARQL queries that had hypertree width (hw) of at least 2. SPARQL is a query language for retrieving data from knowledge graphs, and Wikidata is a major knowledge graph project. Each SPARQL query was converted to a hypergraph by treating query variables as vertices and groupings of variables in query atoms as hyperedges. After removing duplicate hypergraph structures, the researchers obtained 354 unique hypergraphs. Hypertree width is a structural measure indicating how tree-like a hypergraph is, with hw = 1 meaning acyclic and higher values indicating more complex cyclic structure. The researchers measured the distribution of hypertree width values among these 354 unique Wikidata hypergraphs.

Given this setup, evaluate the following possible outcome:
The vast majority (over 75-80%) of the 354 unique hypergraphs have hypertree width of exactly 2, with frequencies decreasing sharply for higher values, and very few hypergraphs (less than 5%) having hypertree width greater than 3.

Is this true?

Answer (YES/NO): NO